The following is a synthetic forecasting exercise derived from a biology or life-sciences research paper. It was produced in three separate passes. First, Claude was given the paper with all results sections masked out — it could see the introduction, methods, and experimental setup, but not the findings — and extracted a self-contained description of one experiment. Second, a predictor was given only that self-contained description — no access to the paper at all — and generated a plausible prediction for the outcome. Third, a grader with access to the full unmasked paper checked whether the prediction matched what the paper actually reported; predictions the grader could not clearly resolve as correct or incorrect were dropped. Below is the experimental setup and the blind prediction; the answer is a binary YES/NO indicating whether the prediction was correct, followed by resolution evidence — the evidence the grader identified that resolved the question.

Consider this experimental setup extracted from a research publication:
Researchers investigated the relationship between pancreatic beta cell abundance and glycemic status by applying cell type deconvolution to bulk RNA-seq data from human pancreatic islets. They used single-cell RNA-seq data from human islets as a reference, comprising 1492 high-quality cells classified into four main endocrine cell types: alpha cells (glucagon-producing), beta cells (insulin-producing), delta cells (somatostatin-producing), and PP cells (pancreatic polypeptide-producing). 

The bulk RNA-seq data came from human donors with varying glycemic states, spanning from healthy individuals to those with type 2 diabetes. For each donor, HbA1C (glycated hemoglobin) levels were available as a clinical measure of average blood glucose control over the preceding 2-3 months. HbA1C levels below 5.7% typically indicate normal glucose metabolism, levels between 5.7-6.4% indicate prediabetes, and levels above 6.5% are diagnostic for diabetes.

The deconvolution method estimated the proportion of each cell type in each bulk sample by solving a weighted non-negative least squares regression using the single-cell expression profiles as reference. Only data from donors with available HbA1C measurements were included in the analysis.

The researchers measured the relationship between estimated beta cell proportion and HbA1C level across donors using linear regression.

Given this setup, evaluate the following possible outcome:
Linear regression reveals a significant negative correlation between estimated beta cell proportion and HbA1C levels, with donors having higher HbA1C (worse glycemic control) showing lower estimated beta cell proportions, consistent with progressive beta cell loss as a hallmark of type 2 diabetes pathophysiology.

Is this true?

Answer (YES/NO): YES